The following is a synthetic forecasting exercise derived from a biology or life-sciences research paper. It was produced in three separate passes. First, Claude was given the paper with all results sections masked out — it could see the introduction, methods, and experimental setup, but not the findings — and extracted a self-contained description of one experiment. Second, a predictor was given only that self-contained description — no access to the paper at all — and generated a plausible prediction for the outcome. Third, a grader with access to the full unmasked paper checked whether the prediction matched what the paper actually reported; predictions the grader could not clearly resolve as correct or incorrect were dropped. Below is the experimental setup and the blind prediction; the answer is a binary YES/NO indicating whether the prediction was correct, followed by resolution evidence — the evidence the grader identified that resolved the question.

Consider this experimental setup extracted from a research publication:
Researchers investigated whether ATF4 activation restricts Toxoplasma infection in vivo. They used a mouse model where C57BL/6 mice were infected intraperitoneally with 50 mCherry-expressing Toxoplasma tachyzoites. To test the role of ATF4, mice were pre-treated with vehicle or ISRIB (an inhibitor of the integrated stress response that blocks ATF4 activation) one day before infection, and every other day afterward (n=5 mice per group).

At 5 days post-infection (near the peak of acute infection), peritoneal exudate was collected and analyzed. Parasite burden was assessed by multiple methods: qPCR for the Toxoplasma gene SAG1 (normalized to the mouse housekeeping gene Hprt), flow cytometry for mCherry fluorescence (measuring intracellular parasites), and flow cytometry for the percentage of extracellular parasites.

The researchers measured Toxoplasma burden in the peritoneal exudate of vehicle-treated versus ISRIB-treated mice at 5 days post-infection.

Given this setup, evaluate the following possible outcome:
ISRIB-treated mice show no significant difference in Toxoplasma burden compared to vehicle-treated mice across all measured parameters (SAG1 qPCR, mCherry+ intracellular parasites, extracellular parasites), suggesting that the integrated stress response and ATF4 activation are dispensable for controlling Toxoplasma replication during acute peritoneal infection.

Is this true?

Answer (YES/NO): NO